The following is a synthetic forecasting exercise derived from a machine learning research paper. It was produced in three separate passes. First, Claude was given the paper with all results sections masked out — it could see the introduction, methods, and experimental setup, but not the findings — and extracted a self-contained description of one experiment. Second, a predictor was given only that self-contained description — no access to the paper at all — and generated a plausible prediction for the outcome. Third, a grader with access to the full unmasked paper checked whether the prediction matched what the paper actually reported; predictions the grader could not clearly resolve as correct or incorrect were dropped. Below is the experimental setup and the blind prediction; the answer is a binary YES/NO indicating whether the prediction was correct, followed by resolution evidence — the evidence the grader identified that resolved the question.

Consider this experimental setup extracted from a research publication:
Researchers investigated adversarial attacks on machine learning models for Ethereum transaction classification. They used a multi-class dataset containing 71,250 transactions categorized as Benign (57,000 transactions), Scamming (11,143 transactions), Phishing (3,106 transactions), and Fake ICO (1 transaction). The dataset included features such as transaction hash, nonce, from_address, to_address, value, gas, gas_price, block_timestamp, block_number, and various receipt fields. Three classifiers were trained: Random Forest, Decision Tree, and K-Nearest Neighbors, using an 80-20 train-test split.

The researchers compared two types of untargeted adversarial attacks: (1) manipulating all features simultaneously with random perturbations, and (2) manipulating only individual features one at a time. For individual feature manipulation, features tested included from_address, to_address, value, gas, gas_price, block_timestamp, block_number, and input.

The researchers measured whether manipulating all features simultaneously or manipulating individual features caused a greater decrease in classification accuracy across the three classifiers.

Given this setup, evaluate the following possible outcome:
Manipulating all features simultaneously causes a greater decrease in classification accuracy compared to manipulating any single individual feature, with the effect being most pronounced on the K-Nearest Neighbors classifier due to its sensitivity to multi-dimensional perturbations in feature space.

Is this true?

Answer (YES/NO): NO